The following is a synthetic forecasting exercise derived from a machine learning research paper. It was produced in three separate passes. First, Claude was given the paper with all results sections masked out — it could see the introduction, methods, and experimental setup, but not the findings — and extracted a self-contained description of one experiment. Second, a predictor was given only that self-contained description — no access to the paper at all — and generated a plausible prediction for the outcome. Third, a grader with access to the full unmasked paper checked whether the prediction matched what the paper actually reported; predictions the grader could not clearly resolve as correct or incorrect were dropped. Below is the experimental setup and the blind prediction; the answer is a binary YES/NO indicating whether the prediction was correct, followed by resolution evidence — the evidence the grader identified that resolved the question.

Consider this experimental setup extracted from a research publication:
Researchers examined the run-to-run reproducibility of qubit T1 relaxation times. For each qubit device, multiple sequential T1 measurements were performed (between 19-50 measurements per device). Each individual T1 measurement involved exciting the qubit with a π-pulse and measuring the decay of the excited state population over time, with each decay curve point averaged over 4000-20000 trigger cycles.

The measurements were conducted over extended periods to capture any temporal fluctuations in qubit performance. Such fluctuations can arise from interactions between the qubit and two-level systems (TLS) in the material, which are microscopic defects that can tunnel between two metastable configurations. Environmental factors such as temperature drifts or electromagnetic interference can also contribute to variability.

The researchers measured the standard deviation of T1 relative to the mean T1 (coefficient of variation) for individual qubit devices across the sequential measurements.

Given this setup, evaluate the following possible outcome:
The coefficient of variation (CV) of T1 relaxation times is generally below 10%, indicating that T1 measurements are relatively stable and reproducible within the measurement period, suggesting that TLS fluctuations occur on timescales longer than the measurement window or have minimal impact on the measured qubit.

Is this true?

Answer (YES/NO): NO